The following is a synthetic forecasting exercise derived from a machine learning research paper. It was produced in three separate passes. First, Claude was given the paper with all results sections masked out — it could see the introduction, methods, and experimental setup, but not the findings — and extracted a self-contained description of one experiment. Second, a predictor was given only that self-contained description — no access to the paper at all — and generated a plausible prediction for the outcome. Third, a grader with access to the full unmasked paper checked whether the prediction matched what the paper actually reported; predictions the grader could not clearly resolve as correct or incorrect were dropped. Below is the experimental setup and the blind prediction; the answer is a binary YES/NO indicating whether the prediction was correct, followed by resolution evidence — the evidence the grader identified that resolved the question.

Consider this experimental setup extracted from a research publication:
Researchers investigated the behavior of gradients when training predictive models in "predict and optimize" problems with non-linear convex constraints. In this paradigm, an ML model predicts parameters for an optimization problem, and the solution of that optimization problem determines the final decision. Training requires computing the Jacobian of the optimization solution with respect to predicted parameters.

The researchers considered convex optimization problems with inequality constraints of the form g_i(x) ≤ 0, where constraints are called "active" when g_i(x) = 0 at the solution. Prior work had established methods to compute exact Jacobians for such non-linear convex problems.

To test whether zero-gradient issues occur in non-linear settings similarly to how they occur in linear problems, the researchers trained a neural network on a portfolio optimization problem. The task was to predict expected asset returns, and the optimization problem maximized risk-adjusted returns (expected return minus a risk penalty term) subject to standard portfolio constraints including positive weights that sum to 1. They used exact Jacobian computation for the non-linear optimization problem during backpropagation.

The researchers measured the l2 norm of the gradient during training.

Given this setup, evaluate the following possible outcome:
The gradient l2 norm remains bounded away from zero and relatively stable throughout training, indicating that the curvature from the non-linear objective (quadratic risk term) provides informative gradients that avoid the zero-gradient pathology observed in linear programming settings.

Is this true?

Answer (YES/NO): NO